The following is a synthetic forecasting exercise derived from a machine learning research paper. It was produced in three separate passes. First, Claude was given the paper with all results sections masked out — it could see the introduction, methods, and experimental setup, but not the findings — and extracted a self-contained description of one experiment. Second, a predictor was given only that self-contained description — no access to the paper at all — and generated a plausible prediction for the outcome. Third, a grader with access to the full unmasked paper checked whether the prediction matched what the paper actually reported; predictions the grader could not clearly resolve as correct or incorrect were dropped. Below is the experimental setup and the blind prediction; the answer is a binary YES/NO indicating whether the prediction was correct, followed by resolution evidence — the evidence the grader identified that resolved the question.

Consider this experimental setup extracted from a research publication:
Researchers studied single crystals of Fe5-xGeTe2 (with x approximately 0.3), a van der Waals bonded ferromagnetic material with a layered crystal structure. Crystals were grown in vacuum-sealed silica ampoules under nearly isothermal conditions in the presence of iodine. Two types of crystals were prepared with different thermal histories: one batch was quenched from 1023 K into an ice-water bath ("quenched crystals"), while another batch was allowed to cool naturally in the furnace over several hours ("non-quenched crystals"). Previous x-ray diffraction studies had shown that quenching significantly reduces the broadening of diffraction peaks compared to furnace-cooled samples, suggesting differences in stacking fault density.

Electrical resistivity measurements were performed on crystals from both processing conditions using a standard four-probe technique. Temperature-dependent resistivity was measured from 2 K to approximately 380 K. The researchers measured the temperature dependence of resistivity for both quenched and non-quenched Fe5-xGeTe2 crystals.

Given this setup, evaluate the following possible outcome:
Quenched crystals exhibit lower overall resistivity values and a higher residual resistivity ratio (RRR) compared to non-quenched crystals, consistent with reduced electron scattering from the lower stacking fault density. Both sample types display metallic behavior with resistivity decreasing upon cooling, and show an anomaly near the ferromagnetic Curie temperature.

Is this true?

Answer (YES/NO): NO